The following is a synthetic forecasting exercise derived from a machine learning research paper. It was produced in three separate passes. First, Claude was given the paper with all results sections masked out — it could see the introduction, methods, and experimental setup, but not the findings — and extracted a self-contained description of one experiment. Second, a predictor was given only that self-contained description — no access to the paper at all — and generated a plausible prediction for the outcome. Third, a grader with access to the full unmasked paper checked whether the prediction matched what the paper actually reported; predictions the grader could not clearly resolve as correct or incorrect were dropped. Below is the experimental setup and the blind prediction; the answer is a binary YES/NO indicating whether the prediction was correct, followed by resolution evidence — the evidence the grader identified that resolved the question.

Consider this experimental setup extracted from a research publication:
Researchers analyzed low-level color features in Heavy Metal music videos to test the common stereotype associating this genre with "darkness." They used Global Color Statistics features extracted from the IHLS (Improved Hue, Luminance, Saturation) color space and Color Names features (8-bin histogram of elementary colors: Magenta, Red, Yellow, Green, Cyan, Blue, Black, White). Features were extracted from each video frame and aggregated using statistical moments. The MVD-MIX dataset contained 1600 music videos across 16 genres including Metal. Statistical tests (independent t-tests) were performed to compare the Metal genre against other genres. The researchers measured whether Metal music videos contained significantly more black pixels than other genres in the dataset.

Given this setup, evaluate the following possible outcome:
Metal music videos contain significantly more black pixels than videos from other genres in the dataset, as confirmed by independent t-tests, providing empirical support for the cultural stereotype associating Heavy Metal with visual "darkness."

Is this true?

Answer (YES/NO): YES